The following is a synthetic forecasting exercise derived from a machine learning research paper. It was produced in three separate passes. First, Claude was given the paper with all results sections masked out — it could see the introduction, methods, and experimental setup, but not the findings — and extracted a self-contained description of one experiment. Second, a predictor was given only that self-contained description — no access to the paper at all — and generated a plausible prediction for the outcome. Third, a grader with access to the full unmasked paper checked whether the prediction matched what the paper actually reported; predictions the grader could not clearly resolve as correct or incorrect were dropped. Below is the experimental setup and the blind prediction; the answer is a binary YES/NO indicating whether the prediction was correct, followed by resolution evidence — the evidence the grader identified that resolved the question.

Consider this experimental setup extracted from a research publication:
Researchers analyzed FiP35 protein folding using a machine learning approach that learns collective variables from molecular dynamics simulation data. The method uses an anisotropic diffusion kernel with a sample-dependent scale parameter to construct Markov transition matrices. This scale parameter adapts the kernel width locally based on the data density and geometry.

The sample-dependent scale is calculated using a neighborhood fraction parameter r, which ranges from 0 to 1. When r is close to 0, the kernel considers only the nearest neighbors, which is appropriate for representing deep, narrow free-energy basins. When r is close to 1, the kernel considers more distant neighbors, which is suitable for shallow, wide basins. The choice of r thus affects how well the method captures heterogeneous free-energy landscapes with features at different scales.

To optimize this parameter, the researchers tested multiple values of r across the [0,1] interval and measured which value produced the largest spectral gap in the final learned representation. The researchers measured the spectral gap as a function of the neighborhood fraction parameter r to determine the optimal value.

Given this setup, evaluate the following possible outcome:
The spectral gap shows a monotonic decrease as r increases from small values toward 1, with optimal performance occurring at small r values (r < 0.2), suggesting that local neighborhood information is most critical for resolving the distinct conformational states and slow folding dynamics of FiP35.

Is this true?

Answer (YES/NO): NO